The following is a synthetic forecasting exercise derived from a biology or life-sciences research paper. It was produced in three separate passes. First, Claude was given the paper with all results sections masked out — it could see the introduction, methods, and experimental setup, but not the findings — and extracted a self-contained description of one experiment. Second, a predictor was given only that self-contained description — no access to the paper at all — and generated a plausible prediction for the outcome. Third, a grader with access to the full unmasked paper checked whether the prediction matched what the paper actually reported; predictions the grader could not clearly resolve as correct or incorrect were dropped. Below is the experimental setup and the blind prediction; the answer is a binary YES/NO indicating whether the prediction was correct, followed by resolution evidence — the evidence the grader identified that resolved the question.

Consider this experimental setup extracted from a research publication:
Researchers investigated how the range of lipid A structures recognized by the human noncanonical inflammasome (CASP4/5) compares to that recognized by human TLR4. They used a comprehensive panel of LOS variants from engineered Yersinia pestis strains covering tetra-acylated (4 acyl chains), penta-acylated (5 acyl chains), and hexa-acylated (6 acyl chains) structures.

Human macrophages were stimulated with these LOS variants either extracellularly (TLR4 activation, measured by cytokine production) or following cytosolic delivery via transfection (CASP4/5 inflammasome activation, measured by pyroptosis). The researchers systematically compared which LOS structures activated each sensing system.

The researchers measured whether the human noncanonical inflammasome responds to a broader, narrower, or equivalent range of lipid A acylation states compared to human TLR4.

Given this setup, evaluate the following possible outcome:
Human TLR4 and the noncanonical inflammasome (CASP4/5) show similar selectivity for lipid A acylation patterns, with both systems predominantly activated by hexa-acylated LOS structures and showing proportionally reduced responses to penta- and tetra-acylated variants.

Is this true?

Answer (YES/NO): NO